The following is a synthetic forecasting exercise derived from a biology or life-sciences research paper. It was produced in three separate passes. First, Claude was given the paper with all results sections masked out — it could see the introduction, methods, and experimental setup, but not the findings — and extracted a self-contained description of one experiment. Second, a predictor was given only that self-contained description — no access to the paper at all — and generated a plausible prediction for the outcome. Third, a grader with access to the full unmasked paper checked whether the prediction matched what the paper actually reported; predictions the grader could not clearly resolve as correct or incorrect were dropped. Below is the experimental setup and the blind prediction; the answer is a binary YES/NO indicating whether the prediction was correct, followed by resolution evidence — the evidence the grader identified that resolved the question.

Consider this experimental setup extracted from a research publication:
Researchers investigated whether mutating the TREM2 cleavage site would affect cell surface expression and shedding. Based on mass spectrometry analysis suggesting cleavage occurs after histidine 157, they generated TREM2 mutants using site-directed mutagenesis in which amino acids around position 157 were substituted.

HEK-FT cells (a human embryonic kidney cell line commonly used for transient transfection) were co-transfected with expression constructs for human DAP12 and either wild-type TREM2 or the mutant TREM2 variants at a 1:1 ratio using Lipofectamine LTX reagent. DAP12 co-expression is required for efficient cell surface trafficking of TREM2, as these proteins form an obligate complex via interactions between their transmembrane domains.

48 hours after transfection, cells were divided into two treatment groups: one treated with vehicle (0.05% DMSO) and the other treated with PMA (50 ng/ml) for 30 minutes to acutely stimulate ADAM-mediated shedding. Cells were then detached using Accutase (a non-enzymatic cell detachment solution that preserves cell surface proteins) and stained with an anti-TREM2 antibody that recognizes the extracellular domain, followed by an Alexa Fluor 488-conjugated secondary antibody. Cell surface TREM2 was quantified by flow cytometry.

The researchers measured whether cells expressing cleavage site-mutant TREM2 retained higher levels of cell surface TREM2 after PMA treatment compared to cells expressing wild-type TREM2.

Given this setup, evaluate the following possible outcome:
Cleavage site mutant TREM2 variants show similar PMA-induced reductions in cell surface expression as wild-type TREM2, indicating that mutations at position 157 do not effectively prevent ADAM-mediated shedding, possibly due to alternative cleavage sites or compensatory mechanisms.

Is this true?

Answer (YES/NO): NO